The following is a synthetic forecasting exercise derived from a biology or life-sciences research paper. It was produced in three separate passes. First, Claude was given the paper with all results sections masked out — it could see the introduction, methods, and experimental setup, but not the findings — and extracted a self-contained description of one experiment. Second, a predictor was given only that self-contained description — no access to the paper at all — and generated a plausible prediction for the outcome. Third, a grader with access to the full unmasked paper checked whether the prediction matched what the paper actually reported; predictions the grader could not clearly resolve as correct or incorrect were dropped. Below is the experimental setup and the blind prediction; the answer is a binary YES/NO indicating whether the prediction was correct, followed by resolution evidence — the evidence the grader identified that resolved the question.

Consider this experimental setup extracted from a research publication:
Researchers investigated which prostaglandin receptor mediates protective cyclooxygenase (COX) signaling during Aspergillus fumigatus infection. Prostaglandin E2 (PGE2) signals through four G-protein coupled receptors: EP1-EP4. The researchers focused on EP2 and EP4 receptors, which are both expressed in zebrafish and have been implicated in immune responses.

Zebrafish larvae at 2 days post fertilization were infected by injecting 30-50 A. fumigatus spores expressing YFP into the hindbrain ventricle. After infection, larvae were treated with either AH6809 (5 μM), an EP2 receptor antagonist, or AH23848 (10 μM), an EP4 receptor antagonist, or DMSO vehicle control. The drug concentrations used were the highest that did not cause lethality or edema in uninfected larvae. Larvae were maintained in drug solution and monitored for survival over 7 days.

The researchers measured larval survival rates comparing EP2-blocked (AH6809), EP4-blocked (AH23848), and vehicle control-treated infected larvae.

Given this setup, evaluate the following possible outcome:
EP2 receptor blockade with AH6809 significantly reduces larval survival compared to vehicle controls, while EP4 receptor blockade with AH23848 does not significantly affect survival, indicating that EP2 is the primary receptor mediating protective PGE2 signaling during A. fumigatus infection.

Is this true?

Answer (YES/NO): YES